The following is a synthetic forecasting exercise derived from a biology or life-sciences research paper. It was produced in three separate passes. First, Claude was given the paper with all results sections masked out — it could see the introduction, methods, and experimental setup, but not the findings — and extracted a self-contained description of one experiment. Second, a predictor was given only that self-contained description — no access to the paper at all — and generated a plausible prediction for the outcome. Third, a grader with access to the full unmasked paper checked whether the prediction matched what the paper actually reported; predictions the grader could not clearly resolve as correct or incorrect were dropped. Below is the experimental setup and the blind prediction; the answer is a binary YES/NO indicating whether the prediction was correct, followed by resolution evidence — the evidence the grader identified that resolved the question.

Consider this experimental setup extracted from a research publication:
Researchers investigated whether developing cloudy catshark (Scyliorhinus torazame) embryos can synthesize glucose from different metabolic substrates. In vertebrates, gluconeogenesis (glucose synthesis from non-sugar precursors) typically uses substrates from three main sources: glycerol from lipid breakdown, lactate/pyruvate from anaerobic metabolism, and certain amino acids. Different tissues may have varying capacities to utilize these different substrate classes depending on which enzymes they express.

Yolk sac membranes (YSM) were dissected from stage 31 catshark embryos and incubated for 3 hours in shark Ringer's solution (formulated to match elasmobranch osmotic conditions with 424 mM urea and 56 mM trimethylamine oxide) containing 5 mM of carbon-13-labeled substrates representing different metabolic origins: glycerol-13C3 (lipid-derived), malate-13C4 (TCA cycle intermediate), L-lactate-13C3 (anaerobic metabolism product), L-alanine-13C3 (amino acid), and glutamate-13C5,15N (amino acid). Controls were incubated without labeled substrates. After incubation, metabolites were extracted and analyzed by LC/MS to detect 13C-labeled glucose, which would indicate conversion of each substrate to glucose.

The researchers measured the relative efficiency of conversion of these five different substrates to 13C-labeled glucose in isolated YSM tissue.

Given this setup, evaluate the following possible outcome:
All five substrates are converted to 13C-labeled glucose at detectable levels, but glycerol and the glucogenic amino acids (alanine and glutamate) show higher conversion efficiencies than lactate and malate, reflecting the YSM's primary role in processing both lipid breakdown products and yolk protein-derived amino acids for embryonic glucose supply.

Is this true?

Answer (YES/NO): NO